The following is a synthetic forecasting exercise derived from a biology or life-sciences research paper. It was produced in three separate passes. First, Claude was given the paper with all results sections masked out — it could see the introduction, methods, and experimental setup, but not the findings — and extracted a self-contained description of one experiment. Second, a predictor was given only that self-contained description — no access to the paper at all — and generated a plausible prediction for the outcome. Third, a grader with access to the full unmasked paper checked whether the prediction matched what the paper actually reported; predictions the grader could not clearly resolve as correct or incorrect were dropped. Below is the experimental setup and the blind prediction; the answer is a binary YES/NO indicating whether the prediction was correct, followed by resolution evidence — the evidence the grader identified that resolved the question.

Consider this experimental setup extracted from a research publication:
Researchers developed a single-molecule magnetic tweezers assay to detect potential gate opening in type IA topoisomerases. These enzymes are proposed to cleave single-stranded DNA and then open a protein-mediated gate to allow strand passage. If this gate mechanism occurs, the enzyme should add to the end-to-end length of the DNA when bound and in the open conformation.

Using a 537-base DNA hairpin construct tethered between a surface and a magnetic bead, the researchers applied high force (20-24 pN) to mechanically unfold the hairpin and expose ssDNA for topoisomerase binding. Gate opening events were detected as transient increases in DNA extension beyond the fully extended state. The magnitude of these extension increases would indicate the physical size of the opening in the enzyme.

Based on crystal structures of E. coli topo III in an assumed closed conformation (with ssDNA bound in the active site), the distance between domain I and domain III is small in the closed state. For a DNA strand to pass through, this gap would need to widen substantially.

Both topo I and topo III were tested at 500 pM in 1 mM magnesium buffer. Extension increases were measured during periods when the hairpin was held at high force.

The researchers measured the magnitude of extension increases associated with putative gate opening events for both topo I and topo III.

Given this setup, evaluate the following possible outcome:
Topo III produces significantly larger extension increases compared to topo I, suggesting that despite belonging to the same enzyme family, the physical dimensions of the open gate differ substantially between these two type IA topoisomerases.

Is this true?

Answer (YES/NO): NO